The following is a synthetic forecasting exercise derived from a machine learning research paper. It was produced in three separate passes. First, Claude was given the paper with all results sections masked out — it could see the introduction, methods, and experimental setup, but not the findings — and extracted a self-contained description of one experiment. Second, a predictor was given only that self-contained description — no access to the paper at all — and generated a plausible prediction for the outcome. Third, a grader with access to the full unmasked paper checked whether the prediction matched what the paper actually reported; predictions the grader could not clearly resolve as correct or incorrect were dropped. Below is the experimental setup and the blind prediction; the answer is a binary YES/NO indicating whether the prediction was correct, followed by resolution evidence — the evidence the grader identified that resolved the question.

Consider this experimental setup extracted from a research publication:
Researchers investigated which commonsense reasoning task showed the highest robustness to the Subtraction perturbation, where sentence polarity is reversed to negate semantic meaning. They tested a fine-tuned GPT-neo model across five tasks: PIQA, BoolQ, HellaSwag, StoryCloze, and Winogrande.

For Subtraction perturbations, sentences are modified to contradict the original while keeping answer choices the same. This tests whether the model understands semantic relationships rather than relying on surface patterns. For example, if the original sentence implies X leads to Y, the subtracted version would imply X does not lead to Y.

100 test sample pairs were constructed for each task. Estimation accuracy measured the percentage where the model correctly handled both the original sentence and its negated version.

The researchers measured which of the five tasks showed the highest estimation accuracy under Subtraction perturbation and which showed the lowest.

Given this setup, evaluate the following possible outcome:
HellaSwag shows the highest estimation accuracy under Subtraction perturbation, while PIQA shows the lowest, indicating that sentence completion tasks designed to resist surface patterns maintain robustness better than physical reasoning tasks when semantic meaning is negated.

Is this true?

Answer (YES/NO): NO